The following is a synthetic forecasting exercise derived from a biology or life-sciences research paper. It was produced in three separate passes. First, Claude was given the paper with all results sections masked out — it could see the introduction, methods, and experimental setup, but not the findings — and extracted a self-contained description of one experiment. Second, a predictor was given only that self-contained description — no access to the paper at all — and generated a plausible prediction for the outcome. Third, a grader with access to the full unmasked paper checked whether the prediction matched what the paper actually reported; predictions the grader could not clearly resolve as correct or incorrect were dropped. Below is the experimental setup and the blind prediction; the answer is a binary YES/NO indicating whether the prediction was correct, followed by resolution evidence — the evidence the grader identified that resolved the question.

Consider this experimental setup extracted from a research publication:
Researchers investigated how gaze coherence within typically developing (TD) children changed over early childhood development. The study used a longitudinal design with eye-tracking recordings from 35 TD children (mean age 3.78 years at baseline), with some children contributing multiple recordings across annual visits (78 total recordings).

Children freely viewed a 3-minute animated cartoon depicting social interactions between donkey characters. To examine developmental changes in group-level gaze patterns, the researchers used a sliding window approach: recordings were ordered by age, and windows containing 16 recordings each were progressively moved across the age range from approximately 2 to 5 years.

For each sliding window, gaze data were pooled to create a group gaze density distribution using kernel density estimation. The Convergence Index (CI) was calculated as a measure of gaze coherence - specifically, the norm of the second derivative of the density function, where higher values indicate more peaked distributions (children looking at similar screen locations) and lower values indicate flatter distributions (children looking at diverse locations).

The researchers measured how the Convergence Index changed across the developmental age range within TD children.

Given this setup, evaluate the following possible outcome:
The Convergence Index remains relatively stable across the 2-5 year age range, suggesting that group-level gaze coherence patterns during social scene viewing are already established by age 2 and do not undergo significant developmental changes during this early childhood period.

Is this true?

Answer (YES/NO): NO